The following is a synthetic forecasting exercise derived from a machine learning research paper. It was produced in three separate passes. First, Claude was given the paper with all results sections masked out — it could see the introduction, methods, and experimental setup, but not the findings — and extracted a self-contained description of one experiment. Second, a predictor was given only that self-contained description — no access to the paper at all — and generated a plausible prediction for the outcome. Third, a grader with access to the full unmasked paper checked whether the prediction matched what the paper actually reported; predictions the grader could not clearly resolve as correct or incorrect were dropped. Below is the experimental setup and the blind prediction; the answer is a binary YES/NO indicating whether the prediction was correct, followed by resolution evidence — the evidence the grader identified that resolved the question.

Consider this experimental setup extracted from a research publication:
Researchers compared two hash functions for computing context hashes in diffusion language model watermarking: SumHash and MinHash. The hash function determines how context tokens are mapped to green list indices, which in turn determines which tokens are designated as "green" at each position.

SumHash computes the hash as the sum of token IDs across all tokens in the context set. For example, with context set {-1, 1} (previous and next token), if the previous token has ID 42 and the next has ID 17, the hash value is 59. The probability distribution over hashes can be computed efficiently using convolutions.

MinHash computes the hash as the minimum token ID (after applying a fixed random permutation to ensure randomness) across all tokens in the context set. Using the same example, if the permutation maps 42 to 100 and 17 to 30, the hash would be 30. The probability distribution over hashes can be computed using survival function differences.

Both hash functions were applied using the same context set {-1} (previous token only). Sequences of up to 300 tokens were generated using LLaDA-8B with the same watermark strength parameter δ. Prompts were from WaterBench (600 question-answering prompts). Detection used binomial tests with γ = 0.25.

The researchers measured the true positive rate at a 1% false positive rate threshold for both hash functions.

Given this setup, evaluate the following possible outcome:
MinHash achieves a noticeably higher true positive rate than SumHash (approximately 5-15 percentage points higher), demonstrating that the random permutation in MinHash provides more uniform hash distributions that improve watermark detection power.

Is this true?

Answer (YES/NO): NO